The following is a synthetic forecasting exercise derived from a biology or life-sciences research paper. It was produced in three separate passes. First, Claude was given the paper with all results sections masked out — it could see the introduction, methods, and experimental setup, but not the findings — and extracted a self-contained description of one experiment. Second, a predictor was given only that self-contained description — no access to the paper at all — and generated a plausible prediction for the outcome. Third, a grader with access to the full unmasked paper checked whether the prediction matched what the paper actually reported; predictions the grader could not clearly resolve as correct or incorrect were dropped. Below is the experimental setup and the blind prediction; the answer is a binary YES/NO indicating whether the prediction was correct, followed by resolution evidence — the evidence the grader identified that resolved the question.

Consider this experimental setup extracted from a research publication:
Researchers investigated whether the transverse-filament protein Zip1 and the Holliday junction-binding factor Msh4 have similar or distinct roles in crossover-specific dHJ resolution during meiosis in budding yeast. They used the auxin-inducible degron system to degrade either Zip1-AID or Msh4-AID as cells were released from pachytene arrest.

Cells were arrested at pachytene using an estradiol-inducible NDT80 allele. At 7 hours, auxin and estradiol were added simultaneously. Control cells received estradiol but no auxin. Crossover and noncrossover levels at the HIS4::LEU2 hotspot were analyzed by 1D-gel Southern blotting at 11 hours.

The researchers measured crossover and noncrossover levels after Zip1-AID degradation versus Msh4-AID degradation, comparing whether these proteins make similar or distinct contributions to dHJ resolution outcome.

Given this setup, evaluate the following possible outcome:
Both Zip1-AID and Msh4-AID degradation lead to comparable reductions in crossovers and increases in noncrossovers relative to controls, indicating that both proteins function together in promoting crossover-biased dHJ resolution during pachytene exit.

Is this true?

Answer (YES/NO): YES